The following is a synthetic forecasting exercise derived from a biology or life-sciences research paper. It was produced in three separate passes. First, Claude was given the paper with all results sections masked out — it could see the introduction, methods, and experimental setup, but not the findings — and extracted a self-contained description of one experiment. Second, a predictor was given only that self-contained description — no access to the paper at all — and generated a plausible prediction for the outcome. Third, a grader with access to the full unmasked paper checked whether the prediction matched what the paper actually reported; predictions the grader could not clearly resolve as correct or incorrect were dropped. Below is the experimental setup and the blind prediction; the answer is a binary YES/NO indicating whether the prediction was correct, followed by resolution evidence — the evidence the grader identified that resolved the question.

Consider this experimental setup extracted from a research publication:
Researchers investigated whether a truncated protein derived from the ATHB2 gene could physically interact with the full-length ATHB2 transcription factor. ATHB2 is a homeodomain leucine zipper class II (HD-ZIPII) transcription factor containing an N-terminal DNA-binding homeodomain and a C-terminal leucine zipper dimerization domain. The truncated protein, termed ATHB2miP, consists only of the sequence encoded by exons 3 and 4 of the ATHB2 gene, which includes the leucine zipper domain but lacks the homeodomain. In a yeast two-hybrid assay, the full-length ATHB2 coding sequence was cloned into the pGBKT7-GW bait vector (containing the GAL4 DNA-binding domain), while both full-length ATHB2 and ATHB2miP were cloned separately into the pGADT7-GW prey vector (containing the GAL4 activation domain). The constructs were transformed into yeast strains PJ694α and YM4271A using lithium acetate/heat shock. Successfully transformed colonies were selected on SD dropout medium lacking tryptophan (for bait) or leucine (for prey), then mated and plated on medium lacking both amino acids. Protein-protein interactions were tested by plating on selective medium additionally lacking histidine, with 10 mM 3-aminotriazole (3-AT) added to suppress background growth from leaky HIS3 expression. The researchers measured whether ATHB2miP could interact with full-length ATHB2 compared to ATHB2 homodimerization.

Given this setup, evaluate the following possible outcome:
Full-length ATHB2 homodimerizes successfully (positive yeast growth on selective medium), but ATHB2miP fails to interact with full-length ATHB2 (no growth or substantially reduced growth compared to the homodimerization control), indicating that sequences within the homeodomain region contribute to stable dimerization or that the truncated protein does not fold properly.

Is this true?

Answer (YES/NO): NO